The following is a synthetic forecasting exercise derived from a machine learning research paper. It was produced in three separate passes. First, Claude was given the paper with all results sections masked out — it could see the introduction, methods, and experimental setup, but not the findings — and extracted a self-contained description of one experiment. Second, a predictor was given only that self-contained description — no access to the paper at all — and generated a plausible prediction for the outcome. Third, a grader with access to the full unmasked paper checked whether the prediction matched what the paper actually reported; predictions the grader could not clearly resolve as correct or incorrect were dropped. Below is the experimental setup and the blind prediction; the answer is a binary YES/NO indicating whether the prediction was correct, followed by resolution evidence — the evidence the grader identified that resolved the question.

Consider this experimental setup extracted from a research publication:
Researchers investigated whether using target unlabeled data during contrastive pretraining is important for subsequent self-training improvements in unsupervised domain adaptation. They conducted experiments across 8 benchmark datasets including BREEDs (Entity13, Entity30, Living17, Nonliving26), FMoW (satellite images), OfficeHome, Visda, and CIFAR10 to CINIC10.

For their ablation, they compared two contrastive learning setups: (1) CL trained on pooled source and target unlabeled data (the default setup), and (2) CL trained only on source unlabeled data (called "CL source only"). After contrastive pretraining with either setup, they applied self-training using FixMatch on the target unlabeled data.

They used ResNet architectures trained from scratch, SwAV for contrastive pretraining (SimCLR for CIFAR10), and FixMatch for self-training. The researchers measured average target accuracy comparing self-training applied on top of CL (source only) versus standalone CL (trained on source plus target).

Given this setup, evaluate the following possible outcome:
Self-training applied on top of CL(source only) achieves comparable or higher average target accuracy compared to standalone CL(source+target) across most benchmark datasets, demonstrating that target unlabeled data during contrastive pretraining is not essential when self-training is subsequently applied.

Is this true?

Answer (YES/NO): NO